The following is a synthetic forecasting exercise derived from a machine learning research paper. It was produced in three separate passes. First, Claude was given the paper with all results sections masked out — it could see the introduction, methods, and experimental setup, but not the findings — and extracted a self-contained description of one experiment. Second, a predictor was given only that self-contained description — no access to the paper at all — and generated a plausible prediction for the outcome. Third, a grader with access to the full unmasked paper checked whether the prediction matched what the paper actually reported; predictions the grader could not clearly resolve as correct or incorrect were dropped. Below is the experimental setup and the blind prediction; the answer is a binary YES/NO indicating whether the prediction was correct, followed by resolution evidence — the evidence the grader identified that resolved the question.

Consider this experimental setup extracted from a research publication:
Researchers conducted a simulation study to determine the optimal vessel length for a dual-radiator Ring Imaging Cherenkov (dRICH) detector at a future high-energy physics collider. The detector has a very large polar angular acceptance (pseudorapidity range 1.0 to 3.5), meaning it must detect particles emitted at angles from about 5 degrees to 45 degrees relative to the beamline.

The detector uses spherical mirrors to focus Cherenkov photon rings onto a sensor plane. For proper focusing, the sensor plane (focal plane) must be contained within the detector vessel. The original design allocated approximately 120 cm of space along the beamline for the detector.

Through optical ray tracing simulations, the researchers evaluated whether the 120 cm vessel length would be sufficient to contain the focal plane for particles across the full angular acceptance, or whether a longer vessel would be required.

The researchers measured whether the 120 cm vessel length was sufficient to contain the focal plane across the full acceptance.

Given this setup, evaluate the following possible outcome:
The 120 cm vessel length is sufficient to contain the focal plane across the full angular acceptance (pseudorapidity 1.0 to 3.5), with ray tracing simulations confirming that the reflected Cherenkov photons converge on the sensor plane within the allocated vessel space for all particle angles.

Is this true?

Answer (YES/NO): NO